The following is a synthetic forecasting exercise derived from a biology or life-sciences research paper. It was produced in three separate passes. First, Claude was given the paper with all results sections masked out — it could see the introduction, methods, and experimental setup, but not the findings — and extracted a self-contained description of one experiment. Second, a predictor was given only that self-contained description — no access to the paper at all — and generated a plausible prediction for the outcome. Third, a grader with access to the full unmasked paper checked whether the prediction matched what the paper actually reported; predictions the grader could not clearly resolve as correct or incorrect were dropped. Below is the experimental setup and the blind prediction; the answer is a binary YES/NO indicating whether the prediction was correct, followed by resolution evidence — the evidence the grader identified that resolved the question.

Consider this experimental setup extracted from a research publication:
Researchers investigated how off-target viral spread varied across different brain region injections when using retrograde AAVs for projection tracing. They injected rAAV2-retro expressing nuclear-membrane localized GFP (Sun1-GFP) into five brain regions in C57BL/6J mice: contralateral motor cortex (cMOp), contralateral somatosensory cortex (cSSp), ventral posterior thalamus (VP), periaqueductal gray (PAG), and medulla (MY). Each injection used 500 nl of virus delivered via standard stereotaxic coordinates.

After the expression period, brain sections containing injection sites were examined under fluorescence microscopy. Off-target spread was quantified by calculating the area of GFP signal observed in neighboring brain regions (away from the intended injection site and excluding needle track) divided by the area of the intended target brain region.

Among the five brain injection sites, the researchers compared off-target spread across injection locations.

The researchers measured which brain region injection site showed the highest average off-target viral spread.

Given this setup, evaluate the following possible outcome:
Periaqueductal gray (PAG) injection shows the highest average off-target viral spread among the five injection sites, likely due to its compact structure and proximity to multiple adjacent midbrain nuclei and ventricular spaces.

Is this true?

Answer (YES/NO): NO